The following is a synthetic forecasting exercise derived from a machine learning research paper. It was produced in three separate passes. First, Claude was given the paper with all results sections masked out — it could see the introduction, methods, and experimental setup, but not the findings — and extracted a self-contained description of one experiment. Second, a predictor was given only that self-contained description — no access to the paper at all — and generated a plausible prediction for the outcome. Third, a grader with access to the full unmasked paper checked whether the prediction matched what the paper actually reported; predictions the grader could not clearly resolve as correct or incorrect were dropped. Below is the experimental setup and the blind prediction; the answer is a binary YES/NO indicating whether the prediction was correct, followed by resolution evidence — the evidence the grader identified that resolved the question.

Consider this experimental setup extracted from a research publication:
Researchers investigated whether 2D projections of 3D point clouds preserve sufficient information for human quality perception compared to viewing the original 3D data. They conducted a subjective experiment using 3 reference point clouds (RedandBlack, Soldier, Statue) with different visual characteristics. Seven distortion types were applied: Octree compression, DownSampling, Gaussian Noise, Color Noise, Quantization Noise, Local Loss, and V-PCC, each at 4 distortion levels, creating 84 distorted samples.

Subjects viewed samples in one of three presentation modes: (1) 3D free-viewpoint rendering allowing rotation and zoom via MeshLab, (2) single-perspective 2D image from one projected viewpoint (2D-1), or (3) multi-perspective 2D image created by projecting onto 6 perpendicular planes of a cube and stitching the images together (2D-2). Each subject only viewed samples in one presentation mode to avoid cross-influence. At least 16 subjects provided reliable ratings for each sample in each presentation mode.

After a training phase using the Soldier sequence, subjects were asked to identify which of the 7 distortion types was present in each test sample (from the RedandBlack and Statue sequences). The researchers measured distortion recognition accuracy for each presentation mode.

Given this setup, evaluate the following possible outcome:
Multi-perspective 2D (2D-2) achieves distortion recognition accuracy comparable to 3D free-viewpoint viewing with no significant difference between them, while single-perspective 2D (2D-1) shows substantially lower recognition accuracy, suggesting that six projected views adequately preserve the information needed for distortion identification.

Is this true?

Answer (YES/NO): YES